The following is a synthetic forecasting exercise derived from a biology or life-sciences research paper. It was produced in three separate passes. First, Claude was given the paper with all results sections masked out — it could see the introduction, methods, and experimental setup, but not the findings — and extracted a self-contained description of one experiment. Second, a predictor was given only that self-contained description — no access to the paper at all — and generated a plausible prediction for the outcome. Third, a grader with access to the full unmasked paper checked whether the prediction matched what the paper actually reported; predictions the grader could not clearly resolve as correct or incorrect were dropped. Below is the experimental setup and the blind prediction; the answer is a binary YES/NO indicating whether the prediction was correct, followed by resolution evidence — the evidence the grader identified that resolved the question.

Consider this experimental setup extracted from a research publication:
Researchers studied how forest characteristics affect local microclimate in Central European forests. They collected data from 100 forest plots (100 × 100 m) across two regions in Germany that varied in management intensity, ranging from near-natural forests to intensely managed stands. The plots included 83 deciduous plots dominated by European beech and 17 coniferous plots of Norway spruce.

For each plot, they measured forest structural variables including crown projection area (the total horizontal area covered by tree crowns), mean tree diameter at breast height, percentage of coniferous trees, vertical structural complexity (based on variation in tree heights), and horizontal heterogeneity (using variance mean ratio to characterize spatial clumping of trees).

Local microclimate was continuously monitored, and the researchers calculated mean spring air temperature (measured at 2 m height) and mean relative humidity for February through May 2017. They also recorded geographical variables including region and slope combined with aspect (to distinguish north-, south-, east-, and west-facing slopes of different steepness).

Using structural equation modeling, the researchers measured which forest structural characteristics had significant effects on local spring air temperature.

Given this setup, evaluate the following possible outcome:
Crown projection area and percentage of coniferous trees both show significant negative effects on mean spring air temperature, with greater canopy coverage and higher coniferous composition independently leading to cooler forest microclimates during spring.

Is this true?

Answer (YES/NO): NO